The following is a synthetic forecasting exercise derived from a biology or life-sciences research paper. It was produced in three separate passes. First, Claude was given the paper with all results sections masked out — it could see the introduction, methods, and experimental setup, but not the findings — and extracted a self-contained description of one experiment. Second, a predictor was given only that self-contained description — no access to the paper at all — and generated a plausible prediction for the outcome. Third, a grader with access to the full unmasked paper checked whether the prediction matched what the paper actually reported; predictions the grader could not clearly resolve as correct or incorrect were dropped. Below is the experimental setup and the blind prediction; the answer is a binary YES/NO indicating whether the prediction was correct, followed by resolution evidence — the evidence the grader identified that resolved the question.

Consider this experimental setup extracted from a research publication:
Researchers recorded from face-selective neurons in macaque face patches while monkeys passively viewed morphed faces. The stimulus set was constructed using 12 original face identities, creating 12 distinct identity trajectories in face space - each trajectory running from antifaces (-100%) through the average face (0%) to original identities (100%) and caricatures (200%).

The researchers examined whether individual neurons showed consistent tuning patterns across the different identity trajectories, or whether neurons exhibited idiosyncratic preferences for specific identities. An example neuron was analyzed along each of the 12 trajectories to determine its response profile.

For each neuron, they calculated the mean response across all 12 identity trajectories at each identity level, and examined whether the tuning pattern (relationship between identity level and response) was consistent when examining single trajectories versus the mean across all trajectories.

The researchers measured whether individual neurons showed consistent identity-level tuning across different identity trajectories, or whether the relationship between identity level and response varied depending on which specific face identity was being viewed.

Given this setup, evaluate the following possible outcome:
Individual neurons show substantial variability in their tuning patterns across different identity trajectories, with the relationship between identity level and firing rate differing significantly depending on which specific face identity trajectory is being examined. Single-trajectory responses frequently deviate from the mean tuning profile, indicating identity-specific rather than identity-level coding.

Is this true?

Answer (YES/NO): NO